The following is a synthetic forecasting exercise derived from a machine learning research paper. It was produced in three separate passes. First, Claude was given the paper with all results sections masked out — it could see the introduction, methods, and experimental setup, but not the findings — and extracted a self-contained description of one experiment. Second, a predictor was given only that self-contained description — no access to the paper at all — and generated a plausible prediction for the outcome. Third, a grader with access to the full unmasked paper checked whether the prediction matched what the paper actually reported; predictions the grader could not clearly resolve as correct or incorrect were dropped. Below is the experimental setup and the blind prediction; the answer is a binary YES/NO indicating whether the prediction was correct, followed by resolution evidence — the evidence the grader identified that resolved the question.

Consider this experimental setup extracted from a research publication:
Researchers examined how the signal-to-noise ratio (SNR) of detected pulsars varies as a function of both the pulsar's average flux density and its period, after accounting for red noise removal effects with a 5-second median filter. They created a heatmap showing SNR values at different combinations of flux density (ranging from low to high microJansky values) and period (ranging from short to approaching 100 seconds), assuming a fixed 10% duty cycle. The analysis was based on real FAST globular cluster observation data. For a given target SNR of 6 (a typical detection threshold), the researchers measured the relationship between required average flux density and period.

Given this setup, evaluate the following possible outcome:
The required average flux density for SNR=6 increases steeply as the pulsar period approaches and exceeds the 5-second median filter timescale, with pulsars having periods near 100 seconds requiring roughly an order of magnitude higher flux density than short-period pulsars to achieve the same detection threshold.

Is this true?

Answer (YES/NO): NO